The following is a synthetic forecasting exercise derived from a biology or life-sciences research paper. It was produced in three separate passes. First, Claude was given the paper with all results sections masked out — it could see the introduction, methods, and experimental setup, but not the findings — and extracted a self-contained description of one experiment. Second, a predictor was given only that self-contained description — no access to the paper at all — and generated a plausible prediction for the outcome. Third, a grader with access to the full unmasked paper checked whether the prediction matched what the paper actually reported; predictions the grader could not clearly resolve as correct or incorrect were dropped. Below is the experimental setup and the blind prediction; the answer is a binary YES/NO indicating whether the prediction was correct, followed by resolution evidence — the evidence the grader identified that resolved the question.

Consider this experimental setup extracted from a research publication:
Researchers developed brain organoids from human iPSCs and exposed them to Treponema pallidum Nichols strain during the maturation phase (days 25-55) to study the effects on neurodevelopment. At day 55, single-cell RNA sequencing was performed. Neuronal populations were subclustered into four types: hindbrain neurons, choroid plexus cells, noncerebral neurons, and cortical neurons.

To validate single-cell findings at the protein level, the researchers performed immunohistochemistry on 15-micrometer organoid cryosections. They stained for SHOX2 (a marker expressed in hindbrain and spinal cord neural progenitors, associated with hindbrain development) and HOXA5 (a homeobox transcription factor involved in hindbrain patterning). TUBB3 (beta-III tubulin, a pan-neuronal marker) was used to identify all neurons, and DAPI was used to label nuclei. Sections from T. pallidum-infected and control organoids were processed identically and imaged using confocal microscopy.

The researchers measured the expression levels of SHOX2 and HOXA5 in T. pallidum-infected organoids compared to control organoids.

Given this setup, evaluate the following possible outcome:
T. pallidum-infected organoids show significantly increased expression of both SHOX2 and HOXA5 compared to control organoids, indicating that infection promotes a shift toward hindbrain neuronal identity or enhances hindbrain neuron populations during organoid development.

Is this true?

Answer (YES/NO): NO